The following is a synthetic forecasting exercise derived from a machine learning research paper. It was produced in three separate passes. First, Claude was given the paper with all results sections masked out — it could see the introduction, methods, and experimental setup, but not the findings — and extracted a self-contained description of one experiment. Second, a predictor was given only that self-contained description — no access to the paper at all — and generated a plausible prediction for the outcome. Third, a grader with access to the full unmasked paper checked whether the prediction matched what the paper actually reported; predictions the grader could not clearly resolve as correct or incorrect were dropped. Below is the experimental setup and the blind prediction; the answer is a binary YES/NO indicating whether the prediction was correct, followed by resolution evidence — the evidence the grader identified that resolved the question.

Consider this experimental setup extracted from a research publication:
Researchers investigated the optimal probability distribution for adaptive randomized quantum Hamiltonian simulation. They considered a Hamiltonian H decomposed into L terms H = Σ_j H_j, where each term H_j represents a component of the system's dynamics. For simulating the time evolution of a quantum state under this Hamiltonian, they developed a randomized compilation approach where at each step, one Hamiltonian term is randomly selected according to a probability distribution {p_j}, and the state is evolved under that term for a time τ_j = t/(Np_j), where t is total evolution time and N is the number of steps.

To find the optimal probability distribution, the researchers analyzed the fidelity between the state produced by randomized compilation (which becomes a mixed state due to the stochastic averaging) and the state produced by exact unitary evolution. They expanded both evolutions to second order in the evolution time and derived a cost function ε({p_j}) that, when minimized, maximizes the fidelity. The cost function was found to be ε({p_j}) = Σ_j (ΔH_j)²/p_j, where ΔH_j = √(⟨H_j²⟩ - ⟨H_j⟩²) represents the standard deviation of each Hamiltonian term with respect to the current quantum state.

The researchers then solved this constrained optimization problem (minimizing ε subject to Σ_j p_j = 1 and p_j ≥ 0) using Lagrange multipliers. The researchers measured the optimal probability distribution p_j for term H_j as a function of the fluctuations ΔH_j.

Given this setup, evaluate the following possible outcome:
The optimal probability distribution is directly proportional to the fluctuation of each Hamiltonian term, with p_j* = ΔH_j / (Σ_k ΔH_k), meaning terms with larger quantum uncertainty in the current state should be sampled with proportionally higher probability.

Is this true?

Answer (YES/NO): YES